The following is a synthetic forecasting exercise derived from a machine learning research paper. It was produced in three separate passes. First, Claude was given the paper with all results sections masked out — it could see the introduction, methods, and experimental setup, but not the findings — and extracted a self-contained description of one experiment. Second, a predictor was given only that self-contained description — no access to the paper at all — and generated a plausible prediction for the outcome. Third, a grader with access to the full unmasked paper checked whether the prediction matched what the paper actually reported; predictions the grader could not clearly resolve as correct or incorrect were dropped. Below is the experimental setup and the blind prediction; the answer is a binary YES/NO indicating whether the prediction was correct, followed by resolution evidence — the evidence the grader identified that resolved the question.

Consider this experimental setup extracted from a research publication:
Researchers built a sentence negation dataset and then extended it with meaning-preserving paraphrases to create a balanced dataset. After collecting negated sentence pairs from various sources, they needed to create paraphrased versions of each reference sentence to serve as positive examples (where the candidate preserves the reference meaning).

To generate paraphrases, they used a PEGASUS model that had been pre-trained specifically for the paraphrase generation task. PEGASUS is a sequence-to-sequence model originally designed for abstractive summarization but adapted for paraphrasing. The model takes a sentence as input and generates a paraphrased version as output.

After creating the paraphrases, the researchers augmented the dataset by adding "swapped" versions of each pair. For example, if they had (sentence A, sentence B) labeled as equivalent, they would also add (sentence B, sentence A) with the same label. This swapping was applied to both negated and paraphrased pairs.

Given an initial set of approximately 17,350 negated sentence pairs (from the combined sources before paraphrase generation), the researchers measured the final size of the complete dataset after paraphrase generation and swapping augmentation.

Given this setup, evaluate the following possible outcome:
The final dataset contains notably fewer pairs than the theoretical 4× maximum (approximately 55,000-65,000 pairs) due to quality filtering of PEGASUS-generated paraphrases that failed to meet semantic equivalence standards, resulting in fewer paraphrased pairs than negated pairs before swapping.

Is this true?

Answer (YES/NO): NO